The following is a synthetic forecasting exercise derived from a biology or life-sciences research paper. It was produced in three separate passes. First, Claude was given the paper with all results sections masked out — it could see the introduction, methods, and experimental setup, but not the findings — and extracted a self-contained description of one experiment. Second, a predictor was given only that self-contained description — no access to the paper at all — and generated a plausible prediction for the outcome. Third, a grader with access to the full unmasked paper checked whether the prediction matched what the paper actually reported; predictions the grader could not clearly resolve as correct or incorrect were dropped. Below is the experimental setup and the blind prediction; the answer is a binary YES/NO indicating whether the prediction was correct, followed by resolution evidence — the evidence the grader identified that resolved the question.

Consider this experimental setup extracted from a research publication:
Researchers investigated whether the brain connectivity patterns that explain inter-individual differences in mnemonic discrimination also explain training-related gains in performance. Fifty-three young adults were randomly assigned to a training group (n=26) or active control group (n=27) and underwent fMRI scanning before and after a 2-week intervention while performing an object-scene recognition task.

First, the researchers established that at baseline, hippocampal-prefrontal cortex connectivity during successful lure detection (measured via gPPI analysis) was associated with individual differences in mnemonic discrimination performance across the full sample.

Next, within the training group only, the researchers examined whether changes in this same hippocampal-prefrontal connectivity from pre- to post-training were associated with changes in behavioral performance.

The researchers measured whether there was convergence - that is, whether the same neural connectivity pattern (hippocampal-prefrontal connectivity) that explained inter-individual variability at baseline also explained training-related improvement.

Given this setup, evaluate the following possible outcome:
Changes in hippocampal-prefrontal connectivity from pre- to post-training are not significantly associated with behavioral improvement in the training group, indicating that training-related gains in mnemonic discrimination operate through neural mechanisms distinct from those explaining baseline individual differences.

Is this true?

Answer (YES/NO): NO